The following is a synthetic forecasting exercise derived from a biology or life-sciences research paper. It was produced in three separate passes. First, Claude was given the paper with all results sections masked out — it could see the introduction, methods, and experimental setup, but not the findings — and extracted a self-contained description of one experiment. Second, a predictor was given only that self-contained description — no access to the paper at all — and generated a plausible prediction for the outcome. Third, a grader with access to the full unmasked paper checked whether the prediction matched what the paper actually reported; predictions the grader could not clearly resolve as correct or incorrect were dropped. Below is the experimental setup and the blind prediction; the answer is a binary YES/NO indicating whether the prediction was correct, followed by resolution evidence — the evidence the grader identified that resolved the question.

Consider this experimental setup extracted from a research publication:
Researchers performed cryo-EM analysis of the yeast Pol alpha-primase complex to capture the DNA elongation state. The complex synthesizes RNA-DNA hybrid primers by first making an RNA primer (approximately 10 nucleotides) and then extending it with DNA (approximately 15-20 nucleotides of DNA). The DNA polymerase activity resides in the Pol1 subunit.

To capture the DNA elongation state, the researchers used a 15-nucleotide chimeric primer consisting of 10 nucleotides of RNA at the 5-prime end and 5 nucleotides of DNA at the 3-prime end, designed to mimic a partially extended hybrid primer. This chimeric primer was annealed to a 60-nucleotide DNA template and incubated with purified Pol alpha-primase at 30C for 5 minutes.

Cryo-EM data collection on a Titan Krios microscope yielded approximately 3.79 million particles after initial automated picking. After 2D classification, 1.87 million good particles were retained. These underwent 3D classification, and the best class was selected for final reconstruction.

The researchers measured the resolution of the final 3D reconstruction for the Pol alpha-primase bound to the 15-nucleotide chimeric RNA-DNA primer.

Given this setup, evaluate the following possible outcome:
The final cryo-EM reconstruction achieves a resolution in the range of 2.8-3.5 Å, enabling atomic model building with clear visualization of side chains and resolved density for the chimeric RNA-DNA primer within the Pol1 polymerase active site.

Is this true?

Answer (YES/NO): YES